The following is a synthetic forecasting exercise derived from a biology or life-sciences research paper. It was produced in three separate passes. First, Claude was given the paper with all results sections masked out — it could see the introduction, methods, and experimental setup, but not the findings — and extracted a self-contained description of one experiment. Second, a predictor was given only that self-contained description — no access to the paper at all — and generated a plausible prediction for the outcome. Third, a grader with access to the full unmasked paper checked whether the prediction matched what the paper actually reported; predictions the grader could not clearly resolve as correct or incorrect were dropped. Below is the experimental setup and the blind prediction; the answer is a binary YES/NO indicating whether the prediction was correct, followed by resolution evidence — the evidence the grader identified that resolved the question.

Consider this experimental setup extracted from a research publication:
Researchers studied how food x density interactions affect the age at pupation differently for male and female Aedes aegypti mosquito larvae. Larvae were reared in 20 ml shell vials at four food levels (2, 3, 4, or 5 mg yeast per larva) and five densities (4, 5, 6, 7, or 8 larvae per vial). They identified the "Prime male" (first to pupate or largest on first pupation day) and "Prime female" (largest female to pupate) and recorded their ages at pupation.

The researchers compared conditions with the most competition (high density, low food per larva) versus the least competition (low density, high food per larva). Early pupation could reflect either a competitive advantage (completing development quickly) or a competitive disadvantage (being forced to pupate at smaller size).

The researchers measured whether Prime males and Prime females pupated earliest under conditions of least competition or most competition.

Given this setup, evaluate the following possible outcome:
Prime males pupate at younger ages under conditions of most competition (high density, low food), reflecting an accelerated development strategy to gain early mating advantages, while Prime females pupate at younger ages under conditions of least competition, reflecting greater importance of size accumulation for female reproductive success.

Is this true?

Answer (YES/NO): YES